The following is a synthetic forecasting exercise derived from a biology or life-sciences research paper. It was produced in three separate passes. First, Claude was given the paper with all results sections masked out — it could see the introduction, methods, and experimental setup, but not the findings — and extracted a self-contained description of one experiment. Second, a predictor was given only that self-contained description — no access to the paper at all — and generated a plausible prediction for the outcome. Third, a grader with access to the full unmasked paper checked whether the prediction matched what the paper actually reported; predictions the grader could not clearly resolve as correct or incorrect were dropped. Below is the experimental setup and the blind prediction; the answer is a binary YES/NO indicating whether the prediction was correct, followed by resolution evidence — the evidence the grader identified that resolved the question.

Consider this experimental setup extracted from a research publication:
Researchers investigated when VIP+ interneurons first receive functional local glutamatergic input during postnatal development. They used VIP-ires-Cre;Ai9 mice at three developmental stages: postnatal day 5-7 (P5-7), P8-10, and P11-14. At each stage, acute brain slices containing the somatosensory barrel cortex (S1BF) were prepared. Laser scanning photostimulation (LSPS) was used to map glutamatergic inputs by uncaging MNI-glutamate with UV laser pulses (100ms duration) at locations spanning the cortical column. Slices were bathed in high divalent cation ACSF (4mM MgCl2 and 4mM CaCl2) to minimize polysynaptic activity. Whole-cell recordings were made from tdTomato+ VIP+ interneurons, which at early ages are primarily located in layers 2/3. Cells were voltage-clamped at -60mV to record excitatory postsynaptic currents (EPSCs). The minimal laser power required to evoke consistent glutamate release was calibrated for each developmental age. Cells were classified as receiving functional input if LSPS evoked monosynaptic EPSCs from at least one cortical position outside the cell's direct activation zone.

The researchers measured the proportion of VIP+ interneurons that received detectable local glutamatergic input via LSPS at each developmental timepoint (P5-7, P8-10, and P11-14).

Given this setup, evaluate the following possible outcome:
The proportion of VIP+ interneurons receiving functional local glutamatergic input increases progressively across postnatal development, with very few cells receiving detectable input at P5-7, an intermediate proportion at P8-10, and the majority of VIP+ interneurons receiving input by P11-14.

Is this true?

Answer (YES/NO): NO